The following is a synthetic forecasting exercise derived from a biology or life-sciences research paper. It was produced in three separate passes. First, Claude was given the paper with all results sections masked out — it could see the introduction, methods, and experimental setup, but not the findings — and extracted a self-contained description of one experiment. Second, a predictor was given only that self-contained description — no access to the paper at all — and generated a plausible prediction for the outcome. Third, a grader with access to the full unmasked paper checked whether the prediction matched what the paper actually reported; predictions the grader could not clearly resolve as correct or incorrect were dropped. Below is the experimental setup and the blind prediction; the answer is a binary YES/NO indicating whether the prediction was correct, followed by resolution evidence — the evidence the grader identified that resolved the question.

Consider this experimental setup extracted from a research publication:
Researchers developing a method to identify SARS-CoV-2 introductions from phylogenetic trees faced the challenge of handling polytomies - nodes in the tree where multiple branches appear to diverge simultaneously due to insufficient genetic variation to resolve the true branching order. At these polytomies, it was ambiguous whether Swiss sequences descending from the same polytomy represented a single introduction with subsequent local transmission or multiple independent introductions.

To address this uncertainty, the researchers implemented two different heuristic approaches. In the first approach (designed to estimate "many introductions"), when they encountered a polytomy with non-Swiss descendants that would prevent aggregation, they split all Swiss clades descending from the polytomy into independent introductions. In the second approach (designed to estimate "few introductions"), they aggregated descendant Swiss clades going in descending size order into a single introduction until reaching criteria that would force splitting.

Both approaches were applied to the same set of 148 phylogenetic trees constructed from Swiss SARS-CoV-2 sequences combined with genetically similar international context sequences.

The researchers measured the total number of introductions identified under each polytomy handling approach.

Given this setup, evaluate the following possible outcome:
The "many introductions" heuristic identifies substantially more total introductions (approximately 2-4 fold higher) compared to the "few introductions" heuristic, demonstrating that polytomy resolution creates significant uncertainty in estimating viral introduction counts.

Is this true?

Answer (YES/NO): YES